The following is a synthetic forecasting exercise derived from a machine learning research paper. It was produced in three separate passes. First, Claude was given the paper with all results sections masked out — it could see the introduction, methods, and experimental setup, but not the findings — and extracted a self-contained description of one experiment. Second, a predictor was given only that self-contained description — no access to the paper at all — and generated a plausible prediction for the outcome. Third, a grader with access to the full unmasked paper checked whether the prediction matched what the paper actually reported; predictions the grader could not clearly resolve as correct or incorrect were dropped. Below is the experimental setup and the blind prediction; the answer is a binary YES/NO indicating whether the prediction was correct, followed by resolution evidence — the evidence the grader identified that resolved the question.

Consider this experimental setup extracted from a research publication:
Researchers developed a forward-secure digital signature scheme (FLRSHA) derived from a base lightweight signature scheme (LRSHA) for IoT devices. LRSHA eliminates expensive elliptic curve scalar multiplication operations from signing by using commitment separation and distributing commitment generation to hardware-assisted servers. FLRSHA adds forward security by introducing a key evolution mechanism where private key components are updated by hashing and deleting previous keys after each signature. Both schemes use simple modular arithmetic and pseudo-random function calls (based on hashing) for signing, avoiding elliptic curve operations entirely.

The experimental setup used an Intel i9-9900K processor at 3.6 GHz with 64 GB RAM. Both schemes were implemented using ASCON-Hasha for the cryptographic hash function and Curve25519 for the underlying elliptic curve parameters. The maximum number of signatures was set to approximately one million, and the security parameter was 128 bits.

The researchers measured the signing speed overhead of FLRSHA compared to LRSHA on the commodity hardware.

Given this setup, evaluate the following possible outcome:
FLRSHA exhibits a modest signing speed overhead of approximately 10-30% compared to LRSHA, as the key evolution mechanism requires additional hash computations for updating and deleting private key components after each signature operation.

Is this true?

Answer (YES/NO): NO